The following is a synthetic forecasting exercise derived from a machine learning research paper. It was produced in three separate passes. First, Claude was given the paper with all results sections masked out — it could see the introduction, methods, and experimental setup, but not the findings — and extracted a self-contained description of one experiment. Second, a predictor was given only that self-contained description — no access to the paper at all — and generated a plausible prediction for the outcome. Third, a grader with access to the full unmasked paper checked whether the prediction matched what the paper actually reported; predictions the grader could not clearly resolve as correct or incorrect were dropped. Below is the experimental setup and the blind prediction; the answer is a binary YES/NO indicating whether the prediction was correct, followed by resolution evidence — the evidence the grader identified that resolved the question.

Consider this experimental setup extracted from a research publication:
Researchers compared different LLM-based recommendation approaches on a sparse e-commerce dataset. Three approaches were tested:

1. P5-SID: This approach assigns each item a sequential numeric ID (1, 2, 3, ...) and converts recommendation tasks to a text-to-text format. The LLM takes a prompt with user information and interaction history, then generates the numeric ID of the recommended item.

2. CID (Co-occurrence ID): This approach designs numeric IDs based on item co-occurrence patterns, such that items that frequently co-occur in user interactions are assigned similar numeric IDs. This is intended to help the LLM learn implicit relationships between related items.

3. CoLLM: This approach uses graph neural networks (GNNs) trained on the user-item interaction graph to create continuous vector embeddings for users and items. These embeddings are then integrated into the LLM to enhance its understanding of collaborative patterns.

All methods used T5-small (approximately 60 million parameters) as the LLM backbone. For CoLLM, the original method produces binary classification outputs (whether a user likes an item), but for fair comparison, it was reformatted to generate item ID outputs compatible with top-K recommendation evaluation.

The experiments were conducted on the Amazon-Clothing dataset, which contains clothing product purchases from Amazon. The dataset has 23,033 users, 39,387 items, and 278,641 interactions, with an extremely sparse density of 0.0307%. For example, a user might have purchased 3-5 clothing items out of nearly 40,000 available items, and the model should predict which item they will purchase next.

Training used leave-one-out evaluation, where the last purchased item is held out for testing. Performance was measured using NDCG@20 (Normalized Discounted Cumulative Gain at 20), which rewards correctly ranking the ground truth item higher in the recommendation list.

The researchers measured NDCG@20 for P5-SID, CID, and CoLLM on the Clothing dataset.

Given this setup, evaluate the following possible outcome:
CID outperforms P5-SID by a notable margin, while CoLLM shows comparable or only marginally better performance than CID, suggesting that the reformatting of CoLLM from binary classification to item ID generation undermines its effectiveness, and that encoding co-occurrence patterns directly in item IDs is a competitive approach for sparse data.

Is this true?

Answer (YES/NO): NO